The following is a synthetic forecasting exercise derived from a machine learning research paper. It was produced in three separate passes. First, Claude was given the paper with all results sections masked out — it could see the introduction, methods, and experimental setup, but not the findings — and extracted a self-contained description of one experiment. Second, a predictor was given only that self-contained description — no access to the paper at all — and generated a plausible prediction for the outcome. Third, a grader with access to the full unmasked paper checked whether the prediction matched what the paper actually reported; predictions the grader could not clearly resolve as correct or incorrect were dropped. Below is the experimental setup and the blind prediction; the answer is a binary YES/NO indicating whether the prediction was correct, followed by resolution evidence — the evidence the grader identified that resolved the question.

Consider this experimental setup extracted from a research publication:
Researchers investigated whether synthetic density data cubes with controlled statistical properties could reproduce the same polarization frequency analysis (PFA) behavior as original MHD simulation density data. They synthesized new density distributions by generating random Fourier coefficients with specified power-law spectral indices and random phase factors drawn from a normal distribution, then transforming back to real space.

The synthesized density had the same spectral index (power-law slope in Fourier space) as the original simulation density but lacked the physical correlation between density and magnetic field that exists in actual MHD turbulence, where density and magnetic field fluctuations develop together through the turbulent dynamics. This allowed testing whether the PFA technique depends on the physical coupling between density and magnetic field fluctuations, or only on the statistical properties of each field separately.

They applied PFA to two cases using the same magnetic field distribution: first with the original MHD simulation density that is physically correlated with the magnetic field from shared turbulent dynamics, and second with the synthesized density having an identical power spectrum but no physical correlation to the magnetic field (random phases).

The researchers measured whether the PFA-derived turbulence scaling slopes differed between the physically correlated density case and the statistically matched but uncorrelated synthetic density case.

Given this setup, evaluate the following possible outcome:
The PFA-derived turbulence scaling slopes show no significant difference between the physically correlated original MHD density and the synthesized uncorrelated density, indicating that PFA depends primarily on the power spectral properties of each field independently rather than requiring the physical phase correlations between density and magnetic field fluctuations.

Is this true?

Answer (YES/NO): NO